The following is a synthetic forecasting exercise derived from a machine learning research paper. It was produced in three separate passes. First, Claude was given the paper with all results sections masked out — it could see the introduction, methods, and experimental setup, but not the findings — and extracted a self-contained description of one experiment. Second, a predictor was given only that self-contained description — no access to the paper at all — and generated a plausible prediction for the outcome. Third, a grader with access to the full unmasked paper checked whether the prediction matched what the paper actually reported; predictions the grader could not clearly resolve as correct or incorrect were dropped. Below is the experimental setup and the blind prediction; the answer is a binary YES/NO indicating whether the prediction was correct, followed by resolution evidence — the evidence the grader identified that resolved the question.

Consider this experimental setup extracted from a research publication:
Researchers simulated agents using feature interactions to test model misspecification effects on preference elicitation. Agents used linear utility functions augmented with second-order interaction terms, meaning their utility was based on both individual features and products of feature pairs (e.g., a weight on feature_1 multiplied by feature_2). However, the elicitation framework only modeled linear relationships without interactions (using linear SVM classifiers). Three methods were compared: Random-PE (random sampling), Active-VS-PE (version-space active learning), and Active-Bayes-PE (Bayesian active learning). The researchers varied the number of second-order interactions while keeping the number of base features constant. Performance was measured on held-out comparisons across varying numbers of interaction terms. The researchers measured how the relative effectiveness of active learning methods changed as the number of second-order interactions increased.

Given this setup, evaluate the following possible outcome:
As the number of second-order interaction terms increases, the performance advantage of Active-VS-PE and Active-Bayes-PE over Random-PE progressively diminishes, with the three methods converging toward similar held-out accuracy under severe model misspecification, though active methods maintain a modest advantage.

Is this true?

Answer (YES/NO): NO